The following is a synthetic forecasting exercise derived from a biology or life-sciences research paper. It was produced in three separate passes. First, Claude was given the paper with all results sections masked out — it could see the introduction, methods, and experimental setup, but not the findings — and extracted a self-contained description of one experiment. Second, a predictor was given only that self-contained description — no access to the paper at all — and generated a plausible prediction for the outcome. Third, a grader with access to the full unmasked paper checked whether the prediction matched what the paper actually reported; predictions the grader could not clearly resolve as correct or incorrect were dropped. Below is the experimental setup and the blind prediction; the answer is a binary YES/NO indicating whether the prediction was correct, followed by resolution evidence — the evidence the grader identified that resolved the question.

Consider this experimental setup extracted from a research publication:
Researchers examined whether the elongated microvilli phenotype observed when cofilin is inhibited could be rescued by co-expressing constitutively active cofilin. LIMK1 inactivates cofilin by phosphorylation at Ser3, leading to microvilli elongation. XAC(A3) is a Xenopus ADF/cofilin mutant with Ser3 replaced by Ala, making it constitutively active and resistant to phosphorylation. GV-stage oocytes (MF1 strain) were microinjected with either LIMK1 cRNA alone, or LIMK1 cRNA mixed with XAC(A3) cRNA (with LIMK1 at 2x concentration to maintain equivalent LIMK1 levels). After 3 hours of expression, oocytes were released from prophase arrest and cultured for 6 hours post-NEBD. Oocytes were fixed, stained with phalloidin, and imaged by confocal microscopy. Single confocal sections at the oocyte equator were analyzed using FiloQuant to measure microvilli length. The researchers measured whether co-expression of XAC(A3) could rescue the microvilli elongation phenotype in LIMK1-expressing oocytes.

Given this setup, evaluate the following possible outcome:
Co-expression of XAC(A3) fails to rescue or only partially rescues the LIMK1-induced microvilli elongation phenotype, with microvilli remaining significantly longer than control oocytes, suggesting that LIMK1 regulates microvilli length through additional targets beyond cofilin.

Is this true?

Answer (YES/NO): NO